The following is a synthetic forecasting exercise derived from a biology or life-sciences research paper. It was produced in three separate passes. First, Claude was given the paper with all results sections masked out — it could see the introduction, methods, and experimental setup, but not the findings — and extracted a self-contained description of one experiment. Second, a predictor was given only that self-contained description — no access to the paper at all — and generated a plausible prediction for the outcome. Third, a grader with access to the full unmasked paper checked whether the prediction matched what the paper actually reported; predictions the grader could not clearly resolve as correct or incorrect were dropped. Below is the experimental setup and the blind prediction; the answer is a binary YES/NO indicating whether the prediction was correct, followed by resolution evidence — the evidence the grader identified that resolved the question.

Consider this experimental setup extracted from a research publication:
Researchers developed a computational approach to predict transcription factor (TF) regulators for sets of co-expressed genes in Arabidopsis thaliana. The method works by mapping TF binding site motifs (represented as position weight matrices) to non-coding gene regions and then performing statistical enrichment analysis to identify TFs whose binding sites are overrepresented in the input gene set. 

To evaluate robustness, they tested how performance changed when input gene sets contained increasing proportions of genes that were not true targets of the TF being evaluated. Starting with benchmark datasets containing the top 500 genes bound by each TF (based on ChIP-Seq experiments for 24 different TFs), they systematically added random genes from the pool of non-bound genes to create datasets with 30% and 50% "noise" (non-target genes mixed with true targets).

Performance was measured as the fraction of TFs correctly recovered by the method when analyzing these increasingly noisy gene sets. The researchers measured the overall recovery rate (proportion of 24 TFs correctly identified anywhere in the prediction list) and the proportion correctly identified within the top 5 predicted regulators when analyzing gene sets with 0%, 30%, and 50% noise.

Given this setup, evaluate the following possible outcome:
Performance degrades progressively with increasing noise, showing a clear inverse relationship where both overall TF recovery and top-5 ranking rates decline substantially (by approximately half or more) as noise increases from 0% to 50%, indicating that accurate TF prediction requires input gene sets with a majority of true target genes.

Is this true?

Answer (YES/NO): NO